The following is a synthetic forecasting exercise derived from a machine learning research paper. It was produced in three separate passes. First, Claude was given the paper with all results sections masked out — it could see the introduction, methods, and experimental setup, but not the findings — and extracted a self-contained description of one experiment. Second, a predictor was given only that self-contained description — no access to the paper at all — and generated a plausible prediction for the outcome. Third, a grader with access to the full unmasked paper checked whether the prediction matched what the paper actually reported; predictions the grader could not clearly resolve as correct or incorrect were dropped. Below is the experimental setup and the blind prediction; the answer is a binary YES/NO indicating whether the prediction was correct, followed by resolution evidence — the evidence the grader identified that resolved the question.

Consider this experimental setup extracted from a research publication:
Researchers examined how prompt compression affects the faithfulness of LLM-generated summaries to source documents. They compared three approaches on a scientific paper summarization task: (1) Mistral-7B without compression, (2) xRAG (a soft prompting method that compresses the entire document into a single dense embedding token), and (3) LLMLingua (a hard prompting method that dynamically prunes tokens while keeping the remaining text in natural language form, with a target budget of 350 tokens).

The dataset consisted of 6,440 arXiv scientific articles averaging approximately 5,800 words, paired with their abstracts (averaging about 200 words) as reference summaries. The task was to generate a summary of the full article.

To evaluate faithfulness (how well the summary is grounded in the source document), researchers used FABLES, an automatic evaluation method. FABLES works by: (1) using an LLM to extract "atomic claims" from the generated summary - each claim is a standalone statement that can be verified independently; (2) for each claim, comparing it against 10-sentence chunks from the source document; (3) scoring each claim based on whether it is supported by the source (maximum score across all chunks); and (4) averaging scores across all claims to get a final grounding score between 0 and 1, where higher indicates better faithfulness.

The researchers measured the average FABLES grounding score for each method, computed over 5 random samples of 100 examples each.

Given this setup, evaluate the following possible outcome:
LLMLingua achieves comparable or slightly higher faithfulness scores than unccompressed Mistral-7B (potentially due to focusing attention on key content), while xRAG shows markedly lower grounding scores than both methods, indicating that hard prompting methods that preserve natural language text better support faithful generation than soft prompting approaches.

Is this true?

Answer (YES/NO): NO